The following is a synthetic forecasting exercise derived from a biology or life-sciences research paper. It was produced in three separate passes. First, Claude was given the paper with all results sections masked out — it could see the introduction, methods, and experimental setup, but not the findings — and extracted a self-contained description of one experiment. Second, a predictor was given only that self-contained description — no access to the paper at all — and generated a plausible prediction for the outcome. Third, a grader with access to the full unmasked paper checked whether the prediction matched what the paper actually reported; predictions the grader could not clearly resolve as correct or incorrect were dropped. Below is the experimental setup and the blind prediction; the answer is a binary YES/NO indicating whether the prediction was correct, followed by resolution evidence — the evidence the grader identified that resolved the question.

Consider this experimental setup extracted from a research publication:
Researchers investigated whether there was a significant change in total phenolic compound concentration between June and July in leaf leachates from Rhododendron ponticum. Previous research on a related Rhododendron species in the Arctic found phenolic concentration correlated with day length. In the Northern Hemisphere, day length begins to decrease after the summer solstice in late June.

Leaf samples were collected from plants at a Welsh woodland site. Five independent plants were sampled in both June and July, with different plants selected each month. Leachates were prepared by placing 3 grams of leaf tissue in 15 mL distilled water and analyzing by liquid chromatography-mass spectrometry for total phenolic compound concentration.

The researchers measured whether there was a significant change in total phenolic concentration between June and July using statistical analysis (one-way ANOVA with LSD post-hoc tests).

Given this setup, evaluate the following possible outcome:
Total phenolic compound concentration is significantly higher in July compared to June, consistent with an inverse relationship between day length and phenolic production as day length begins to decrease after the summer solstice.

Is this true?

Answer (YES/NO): NO